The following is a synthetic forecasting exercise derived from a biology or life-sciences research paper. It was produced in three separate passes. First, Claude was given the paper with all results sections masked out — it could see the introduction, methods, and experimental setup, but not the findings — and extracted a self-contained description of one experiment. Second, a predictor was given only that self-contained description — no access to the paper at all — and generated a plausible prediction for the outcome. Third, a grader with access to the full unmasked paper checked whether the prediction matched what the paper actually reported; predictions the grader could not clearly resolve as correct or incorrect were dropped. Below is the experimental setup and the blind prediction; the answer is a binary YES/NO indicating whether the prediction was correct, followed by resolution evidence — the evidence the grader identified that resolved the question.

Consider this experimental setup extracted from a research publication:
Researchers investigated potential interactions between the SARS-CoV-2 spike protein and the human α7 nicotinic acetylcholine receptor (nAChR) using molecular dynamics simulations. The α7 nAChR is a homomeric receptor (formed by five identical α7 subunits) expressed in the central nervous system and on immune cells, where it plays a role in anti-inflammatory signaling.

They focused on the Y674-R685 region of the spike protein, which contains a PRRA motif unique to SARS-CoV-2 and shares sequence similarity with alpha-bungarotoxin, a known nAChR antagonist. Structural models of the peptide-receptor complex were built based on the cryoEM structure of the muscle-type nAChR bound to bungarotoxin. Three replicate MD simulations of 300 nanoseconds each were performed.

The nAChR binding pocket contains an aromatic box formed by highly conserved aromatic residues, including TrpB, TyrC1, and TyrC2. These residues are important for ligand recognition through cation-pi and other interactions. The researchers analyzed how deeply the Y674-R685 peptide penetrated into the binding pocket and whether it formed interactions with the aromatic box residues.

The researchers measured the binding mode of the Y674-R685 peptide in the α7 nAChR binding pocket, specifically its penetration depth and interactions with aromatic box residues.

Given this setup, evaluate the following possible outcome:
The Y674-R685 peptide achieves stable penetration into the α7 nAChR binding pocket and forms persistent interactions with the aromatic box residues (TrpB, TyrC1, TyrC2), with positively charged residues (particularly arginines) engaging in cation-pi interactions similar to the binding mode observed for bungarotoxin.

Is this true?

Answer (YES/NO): YES